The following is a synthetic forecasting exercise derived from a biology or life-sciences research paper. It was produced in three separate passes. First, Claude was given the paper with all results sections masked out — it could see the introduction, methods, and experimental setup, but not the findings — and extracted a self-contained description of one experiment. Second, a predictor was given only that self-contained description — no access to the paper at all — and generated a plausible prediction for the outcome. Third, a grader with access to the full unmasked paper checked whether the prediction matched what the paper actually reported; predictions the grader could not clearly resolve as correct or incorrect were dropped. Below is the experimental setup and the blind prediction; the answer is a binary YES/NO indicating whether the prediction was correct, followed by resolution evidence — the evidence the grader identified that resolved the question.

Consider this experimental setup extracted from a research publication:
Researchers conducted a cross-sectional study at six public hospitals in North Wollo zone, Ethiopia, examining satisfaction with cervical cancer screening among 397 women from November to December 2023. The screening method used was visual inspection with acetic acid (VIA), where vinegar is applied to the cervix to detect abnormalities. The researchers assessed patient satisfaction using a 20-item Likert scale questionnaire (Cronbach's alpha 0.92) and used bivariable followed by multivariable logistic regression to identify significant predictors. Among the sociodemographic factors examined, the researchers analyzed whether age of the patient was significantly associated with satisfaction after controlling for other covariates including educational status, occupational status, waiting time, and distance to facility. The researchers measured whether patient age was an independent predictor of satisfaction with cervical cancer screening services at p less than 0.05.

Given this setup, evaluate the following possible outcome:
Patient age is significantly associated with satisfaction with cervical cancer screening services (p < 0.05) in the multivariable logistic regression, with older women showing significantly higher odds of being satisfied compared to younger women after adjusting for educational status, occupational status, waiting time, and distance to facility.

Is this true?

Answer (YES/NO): NO